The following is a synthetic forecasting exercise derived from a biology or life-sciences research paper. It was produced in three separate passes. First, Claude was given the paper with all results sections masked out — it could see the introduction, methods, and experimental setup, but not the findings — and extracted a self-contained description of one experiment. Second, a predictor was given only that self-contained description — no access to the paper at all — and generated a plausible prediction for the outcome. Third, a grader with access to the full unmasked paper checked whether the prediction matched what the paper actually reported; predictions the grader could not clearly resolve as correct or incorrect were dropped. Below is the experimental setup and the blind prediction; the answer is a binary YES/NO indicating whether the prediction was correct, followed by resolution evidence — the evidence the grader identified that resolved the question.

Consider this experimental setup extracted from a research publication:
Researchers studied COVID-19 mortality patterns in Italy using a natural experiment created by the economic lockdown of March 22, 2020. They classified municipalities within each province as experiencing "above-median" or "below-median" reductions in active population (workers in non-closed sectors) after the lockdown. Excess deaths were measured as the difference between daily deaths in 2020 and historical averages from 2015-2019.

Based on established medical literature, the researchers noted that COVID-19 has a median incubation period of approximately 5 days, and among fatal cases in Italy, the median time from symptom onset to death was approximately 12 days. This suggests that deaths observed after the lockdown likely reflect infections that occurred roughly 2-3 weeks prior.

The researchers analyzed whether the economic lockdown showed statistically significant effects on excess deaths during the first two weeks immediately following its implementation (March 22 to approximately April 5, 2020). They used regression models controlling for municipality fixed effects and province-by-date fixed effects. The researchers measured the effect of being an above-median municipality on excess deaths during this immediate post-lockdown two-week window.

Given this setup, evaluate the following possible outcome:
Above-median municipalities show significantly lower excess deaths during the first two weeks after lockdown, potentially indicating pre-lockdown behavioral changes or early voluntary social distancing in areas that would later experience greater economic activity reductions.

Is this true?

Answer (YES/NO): NO